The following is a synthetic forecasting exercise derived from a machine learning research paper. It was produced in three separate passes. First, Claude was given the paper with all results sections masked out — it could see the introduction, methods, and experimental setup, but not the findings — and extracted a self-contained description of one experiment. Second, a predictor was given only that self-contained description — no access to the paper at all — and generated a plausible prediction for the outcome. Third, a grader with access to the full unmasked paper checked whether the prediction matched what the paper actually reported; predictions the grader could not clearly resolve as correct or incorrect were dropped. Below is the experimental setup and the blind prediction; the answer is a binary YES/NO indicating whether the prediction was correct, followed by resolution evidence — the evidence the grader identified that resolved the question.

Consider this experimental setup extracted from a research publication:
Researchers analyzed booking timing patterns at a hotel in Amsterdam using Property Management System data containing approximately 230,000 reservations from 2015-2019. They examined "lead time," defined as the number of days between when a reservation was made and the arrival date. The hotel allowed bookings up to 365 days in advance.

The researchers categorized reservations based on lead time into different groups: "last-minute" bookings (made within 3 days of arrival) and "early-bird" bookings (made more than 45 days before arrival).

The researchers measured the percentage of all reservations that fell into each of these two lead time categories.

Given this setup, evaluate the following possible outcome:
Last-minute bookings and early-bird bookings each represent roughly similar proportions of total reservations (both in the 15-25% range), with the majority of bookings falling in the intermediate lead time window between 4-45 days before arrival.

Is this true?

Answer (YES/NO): YES